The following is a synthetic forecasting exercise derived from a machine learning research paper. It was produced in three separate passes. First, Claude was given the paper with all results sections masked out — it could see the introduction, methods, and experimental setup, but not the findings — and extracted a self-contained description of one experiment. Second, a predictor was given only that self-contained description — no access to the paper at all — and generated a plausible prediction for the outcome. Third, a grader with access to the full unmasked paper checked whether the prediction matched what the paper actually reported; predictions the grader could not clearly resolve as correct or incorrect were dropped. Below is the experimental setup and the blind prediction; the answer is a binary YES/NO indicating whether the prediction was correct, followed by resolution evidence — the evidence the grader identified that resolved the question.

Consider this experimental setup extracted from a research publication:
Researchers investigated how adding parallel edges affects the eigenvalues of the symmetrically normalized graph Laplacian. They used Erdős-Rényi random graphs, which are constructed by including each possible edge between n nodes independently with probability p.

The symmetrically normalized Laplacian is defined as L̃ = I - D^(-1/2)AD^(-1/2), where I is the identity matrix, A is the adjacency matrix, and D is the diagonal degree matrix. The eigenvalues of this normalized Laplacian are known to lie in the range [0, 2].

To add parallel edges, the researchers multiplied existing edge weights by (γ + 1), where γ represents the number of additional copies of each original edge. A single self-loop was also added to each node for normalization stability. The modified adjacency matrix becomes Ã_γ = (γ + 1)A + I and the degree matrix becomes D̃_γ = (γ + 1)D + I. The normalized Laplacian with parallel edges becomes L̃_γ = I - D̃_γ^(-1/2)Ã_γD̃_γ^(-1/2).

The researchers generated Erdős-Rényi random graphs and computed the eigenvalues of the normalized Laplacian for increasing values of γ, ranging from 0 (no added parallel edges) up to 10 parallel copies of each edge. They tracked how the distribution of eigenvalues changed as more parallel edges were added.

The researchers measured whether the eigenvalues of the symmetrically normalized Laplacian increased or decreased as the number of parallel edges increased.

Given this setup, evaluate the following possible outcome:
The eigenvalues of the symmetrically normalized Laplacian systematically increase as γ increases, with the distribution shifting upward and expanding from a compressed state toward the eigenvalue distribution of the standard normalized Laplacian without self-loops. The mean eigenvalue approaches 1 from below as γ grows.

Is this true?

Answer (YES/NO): NO